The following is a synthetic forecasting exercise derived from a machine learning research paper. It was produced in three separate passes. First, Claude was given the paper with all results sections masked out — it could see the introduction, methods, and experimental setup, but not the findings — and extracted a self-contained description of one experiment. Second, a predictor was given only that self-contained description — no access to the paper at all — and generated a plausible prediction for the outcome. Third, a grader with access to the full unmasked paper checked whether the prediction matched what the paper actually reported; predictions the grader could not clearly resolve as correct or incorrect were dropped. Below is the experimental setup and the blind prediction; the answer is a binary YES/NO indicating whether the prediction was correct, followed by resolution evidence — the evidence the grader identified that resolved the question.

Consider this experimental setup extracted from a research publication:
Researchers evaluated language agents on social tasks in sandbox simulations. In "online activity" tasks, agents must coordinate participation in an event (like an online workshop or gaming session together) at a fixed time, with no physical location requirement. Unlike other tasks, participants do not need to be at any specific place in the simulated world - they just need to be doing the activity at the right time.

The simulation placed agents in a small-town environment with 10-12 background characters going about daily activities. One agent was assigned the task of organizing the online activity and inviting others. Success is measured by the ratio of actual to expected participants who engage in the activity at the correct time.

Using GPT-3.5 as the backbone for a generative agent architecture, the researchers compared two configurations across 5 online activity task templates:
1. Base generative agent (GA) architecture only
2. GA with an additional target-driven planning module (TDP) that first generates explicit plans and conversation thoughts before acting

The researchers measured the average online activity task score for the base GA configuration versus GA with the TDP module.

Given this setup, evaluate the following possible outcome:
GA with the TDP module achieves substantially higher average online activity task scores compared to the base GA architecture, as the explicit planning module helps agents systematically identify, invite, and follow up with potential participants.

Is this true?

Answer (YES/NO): NO